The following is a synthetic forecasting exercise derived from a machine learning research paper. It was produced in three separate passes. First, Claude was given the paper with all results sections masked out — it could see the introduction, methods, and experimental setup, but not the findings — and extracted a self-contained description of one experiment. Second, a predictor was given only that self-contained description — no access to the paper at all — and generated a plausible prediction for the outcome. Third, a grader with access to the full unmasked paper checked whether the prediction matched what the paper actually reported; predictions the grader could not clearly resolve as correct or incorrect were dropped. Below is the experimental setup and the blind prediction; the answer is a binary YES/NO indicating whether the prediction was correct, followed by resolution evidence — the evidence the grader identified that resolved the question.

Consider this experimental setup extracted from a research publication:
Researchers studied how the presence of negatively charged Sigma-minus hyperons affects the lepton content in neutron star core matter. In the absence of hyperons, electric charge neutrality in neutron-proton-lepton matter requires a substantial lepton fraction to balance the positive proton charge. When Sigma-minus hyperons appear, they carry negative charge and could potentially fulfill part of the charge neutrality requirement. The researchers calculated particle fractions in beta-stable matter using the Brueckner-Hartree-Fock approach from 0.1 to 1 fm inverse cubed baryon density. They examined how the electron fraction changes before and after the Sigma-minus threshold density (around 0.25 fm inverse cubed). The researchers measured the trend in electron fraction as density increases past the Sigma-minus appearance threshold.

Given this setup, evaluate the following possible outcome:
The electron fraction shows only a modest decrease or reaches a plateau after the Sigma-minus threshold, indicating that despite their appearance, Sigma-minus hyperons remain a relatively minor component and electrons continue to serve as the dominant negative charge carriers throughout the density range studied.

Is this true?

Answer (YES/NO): NO